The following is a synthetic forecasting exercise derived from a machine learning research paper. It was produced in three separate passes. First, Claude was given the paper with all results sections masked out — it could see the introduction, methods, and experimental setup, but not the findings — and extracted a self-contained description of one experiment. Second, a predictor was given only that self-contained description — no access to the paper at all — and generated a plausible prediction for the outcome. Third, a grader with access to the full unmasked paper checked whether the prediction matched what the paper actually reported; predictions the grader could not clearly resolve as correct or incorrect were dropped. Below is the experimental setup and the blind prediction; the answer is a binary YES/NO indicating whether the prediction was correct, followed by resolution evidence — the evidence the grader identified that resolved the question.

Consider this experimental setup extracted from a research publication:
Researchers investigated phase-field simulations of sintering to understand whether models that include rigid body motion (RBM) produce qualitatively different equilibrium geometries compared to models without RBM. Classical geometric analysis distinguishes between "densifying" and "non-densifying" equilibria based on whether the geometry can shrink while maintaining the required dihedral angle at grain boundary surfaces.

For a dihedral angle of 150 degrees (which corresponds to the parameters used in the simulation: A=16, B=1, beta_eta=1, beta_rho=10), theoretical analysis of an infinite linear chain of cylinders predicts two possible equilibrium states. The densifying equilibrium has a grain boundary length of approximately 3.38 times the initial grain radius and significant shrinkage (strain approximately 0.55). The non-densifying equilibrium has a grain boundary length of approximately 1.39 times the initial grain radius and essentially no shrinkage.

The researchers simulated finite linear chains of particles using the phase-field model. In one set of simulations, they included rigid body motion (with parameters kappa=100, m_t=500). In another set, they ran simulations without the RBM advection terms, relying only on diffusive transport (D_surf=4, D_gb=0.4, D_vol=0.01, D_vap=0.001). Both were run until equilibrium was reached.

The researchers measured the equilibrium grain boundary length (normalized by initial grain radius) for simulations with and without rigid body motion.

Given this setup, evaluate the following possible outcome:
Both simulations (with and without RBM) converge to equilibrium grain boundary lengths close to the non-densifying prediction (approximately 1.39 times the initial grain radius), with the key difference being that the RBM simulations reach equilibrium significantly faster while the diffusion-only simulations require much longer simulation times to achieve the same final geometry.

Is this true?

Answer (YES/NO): NO